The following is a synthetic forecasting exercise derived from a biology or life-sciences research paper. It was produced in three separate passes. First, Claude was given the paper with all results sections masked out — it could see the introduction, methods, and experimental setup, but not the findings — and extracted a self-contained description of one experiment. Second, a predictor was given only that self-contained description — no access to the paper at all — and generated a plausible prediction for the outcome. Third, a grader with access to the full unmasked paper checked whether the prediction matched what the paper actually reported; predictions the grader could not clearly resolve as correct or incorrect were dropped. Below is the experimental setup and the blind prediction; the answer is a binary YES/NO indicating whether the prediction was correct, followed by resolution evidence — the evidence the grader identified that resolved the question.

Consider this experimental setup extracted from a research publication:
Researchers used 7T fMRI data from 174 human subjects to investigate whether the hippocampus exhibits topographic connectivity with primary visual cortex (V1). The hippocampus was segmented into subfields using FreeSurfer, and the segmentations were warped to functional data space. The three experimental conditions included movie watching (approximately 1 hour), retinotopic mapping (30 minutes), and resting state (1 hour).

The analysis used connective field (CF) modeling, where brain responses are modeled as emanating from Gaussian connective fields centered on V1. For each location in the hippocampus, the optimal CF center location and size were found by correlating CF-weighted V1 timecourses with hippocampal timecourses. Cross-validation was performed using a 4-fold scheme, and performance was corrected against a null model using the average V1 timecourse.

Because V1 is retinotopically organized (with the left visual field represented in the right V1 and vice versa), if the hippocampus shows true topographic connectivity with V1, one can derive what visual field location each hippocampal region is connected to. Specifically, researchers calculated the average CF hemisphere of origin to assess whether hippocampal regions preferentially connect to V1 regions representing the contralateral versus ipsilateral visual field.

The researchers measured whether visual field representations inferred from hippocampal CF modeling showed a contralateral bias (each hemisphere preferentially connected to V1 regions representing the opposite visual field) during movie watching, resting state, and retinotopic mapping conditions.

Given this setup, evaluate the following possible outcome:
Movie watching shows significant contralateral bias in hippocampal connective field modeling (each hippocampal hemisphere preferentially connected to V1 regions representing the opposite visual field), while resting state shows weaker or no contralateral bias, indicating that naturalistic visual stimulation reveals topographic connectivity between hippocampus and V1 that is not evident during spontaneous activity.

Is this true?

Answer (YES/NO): NO